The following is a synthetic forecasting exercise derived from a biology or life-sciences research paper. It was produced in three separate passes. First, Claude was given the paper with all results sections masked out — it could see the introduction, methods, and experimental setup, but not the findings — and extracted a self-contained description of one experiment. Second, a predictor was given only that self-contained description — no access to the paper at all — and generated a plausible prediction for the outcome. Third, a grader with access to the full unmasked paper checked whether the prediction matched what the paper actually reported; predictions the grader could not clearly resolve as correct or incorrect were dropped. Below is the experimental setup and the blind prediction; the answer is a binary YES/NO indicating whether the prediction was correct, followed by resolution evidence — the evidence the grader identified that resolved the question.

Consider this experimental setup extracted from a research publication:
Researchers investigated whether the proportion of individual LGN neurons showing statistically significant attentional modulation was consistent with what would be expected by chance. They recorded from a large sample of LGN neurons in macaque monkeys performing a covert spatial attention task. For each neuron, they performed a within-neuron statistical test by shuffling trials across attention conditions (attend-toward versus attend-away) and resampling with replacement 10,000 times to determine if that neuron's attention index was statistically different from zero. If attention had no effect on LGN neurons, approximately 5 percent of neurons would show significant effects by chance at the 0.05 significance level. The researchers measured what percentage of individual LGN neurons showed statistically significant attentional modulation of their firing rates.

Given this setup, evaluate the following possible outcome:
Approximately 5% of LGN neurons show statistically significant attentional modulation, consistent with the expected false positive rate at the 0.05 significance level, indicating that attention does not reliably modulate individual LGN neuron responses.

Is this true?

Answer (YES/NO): NO